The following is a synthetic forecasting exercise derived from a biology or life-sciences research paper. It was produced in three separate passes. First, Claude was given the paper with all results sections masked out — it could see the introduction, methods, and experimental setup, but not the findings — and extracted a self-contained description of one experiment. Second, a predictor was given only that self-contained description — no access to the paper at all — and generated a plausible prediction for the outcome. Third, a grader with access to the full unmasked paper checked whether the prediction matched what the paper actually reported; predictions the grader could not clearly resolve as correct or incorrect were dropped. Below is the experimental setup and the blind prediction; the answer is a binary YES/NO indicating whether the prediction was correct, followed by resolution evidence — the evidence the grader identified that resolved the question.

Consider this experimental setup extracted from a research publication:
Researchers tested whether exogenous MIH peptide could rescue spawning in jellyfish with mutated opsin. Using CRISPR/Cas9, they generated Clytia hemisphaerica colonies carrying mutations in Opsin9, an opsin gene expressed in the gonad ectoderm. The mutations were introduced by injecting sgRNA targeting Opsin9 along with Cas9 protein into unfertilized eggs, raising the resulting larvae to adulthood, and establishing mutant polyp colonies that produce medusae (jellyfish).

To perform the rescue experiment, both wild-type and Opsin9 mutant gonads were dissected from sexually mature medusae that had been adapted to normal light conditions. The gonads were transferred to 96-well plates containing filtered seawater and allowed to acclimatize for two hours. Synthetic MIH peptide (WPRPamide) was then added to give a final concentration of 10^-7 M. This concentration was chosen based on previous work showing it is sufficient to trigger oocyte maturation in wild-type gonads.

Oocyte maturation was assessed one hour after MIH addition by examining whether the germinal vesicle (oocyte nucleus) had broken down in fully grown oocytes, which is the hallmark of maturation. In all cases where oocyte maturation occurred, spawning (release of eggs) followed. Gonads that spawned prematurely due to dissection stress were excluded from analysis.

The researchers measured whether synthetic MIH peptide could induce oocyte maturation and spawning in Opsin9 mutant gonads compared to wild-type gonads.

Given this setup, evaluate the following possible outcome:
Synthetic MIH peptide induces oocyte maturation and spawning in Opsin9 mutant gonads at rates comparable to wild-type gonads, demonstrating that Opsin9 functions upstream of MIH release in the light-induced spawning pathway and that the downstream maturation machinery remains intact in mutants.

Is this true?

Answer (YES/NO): YES